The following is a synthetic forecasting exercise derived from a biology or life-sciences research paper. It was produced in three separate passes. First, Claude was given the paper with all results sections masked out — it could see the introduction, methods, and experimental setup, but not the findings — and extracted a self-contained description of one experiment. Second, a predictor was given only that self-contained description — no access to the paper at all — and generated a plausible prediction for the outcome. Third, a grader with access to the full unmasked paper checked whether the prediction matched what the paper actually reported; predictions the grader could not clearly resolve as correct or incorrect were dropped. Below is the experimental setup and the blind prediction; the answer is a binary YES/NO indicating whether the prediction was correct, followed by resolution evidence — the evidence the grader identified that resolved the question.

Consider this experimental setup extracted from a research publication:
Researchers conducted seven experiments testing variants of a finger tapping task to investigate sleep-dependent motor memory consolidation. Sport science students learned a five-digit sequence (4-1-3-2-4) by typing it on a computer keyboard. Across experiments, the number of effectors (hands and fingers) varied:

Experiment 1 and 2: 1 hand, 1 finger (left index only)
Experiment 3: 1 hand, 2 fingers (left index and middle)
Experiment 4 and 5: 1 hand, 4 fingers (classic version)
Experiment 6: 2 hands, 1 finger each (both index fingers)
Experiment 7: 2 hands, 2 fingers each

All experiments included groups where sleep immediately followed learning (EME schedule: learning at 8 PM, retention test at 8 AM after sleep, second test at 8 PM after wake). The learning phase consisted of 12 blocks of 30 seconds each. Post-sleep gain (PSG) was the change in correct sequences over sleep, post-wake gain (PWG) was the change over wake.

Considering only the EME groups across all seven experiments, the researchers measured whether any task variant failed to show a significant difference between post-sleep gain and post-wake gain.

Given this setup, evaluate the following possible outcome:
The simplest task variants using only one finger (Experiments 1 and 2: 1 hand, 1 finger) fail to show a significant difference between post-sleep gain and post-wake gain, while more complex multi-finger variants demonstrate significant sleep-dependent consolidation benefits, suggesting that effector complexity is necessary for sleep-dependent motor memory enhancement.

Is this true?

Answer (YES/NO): NO